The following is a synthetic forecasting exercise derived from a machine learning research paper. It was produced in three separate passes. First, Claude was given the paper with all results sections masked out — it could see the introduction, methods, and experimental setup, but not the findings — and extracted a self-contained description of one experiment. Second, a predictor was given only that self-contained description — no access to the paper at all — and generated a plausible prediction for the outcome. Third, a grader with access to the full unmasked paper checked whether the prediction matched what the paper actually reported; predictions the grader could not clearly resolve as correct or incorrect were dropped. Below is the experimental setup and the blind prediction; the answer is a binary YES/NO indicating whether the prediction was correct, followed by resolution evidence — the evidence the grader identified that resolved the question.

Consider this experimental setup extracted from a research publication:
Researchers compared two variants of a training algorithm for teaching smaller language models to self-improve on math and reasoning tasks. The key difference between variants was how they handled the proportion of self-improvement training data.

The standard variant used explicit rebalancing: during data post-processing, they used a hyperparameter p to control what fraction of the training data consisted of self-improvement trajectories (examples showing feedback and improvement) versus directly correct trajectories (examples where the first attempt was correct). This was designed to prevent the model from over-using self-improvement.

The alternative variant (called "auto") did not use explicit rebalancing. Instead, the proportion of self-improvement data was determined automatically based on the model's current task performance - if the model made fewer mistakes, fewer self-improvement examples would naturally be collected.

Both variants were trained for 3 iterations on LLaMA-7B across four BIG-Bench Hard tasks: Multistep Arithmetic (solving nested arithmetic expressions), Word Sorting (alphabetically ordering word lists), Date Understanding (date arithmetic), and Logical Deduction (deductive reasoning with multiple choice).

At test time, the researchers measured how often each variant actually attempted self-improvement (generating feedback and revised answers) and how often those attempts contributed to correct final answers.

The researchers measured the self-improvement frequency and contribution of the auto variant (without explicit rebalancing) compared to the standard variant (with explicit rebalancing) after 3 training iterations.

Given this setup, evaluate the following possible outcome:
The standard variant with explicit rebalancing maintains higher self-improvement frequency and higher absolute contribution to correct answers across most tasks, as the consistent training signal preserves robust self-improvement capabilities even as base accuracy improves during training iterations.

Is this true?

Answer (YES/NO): YES